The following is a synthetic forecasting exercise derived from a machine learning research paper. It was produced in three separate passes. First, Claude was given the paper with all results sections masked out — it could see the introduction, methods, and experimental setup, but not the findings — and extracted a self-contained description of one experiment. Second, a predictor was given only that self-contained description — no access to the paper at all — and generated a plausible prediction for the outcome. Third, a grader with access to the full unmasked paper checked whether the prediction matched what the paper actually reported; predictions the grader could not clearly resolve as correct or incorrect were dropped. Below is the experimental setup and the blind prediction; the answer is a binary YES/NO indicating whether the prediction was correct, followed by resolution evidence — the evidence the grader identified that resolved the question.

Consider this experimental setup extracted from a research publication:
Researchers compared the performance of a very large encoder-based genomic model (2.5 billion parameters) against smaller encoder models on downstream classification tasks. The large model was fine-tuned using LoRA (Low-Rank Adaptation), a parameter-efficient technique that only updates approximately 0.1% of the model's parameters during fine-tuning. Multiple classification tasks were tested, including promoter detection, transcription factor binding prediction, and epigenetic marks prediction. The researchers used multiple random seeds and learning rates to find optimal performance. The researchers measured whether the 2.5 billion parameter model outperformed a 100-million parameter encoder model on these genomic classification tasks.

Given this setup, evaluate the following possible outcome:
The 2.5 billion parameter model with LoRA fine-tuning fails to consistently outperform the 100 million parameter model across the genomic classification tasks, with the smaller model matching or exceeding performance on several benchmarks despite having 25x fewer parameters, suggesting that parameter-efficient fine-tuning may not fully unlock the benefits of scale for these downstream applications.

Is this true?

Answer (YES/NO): YES